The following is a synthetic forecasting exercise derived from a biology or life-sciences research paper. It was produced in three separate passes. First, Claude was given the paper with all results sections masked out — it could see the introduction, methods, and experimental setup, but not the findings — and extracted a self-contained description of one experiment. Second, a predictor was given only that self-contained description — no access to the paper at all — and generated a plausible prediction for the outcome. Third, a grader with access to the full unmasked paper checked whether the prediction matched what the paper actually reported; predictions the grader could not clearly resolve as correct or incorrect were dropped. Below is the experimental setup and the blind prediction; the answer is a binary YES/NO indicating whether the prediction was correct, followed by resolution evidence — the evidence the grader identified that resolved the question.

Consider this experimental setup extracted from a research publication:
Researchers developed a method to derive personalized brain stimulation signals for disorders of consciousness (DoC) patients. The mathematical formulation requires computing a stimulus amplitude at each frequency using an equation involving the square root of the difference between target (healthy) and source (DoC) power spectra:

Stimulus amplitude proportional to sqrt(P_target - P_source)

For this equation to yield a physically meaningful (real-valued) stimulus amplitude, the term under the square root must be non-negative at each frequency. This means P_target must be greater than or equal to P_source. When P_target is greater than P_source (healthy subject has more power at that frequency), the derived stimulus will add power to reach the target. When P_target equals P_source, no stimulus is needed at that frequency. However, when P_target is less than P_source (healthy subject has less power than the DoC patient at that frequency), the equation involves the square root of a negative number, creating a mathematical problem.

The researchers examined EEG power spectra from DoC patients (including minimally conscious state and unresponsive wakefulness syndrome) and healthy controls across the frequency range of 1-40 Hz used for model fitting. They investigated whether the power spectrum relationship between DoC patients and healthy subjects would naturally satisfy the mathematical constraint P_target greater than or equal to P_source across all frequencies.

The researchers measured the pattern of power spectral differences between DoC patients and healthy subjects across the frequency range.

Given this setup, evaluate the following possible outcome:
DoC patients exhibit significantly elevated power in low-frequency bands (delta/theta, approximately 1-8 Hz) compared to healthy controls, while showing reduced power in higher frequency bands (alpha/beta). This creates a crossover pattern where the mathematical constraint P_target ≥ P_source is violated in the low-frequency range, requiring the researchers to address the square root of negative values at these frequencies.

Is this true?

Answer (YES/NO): NO